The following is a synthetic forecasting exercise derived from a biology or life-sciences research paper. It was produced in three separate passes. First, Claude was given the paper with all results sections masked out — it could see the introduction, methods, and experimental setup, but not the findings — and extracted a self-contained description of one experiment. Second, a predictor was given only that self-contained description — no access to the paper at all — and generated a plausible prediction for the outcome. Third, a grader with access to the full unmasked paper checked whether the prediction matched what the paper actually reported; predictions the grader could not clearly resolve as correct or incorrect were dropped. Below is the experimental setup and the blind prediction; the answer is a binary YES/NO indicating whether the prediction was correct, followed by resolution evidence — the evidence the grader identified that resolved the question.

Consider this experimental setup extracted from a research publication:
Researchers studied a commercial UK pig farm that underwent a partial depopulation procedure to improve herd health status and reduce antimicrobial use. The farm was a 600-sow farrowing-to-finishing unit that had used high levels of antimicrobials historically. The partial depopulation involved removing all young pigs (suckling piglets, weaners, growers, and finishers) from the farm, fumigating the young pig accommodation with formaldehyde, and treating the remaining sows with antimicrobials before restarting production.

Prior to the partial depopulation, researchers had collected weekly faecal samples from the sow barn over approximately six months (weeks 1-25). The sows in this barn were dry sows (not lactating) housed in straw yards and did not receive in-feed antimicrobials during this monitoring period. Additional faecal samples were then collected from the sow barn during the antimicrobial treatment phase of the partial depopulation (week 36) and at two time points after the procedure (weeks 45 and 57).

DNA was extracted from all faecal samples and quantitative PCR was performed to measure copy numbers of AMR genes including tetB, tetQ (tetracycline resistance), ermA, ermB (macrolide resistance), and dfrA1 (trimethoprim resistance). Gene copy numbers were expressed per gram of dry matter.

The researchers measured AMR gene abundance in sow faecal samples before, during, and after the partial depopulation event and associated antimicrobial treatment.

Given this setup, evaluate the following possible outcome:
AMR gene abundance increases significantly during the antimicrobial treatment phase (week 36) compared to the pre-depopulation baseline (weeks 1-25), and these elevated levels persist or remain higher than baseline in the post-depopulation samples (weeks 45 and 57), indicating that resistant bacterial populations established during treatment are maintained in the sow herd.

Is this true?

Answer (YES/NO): NO